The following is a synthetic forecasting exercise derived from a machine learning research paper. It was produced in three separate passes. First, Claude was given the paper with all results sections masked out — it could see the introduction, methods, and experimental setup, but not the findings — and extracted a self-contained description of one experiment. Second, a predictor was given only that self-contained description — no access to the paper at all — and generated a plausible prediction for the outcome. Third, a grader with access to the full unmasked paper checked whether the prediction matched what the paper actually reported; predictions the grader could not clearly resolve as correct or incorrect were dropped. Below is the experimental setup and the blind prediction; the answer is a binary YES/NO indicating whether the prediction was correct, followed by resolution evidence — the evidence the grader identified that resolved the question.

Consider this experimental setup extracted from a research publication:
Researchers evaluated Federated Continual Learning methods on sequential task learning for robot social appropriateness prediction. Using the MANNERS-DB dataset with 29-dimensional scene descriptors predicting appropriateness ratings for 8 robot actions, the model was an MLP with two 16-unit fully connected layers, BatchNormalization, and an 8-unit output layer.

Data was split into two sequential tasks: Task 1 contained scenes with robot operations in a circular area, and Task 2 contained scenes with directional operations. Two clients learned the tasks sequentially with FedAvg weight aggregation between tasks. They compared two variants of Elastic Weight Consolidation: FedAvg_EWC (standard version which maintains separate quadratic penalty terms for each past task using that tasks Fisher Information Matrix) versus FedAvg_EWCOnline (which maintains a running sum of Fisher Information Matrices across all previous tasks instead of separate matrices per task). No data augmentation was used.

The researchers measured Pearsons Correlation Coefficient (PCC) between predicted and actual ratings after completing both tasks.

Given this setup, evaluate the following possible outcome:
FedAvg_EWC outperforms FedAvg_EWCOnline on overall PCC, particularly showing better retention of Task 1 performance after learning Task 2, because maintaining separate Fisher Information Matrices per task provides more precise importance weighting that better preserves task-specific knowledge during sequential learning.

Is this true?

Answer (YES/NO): NO